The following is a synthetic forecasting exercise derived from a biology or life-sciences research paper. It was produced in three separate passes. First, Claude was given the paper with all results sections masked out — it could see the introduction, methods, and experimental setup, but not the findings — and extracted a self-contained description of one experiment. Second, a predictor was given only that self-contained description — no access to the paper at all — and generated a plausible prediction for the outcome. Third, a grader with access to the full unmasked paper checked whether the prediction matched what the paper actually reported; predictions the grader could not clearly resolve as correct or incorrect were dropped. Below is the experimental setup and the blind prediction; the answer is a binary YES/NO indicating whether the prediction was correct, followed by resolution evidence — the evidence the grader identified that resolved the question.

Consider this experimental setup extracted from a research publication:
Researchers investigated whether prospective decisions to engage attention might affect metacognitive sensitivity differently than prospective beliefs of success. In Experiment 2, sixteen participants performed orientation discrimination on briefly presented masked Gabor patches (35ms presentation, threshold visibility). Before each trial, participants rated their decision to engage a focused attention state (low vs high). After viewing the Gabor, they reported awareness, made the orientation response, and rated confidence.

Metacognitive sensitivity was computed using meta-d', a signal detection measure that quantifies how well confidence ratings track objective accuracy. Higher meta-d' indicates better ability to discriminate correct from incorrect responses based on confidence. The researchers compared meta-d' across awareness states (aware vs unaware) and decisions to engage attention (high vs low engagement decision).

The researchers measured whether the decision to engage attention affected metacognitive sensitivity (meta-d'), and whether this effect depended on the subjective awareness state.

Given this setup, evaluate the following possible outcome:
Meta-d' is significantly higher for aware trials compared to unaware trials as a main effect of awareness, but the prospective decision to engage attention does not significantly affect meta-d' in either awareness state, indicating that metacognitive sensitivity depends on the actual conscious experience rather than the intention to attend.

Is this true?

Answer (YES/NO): NO